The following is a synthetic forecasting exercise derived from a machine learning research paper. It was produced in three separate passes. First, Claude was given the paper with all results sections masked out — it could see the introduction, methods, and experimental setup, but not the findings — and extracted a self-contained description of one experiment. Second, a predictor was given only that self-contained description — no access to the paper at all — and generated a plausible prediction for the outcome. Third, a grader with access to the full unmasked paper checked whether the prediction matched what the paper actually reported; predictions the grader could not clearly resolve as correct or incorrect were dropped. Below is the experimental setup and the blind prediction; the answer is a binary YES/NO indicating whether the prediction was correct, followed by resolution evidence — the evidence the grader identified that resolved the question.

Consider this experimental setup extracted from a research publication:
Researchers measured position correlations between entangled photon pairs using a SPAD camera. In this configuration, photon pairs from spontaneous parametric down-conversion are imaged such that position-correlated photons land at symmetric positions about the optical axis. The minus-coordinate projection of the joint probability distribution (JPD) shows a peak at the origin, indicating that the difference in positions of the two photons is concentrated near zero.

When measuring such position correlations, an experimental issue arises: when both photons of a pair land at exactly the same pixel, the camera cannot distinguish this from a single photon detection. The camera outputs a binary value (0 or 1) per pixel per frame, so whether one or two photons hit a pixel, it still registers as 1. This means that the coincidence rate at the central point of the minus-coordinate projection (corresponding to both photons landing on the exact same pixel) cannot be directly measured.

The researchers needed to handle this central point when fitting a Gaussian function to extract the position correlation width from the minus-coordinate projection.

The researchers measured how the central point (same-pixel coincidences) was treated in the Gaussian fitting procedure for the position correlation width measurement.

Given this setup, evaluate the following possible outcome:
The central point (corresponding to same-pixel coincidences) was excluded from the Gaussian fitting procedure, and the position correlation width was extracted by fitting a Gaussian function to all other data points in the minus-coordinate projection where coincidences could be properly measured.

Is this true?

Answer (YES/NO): YES